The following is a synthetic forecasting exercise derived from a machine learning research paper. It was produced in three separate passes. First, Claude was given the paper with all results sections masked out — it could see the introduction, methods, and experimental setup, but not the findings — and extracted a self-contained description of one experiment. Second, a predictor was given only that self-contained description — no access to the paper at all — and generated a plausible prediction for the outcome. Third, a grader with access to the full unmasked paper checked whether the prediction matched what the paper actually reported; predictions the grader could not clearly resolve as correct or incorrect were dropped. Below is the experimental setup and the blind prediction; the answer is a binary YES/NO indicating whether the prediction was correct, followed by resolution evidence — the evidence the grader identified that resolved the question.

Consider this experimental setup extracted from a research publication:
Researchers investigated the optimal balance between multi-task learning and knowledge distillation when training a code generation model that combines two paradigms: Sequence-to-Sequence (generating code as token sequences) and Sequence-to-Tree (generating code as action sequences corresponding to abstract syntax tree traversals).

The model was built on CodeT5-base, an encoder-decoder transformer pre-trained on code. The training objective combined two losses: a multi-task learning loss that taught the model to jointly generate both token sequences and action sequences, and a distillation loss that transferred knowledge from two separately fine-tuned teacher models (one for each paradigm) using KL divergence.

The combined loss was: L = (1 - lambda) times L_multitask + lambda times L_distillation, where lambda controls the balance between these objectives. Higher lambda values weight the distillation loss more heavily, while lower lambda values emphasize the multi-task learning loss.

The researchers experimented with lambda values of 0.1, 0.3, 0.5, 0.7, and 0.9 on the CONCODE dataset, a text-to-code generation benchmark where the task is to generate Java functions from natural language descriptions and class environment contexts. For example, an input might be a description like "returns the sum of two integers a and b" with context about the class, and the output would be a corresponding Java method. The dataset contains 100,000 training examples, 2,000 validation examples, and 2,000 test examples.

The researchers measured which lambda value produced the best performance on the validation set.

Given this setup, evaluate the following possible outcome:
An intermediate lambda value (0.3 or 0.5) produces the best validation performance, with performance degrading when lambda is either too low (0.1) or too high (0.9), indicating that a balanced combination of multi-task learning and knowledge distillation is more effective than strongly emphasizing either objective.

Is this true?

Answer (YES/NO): NO